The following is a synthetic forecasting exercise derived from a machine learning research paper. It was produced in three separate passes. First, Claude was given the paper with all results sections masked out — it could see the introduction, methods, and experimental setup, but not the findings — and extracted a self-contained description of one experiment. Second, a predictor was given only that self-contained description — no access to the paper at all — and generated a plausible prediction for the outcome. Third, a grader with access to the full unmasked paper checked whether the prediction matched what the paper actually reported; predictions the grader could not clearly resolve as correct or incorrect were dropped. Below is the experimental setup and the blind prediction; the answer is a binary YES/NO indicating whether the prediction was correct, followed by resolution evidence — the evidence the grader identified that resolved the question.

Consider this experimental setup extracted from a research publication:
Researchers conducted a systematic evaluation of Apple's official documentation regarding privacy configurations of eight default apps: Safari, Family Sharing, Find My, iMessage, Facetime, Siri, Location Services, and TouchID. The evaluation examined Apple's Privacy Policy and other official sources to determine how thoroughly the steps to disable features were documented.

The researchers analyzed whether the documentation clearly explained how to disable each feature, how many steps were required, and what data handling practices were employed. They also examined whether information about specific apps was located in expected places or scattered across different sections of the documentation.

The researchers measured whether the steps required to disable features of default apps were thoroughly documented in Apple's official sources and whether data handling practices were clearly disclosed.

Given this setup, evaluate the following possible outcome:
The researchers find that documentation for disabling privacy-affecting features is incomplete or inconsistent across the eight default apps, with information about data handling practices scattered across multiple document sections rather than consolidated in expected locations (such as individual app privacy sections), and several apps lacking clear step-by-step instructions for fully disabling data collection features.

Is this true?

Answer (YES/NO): YES